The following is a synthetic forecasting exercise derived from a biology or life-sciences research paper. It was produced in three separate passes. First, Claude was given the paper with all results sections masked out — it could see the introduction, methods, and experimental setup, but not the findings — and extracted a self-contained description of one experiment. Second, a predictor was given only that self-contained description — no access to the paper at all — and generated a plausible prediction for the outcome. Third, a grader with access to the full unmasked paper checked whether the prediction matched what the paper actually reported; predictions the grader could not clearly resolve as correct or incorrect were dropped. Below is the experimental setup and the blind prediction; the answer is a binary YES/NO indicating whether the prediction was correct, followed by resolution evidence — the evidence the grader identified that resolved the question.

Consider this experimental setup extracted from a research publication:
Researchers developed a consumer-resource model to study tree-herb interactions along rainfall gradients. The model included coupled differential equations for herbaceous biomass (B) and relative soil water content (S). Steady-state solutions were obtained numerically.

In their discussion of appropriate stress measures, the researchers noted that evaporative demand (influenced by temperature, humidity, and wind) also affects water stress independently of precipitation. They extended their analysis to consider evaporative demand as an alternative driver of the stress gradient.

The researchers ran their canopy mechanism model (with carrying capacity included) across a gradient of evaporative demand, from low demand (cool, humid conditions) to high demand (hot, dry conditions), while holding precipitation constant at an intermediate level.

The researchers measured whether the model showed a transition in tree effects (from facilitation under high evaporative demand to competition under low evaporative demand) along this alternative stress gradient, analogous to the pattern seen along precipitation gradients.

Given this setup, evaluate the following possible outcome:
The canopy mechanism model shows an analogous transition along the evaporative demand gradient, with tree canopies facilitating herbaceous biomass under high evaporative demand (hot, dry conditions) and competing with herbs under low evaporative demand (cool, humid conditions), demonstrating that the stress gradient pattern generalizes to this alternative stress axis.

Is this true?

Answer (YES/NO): YES